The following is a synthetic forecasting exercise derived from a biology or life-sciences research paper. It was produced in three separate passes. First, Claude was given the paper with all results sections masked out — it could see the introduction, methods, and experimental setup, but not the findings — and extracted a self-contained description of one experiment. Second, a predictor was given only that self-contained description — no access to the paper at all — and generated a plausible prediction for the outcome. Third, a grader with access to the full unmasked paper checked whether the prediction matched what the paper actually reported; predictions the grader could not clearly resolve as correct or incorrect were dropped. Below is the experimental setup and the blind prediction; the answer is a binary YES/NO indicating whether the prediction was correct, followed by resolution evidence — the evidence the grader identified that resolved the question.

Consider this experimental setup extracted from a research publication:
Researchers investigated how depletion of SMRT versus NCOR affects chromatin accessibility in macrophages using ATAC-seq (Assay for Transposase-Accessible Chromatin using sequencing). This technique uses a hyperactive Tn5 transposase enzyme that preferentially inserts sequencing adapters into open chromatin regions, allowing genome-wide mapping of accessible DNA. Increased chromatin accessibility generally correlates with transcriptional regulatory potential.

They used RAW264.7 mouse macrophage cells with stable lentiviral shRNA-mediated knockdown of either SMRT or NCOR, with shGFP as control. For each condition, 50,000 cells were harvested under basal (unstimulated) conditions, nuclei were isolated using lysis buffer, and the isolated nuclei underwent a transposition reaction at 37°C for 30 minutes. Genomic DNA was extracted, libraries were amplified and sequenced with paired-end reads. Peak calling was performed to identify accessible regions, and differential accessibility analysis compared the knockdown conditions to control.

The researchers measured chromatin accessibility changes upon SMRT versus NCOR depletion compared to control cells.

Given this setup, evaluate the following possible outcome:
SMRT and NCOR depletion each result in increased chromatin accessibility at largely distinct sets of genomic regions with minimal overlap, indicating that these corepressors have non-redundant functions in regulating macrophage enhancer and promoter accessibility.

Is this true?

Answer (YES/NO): YES